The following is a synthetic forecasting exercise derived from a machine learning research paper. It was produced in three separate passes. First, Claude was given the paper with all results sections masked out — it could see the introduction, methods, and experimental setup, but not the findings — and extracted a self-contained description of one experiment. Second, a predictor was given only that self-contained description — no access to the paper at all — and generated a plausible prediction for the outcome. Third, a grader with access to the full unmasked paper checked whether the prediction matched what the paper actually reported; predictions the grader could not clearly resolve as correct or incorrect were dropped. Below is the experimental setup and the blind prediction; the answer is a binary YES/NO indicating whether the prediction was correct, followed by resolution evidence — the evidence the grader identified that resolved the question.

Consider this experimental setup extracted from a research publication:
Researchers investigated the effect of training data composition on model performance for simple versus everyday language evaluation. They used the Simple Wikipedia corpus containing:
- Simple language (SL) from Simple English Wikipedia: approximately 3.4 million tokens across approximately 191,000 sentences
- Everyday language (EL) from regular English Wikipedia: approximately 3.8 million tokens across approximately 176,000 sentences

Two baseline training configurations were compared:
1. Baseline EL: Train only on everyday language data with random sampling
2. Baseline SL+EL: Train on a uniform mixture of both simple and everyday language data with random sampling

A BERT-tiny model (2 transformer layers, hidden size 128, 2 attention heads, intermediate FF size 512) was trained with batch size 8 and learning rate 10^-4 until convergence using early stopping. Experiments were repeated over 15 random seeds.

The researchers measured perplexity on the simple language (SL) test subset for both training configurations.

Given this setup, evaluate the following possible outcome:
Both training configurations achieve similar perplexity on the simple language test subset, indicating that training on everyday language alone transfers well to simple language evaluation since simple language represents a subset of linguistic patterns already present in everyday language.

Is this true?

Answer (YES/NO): NO